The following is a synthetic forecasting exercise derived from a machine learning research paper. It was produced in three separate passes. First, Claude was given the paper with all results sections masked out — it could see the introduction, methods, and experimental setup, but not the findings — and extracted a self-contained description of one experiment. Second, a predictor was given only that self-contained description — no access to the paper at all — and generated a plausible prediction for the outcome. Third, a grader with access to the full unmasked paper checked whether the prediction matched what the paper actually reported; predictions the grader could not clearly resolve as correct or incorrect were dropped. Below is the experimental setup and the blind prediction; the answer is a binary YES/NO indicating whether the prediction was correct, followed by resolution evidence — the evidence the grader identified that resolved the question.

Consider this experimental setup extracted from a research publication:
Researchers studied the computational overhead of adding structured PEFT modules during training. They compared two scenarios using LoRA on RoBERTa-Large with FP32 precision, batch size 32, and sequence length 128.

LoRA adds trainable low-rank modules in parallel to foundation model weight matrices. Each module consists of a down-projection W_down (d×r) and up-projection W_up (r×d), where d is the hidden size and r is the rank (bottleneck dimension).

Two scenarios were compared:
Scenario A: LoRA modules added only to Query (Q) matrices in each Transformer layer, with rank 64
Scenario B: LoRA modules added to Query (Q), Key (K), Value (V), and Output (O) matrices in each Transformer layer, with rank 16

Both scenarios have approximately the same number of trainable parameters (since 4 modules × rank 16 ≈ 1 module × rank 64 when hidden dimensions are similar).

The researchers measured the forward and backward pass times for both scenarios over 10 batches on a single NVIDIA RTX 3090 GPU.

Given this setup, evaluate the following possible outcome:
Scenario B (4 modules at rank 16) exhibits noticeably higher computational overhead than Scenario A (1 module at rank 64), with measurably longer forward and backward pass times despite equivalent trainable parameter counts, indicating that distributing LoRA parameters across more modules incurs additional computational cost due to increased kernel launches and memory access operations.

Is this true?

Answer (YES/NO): YES